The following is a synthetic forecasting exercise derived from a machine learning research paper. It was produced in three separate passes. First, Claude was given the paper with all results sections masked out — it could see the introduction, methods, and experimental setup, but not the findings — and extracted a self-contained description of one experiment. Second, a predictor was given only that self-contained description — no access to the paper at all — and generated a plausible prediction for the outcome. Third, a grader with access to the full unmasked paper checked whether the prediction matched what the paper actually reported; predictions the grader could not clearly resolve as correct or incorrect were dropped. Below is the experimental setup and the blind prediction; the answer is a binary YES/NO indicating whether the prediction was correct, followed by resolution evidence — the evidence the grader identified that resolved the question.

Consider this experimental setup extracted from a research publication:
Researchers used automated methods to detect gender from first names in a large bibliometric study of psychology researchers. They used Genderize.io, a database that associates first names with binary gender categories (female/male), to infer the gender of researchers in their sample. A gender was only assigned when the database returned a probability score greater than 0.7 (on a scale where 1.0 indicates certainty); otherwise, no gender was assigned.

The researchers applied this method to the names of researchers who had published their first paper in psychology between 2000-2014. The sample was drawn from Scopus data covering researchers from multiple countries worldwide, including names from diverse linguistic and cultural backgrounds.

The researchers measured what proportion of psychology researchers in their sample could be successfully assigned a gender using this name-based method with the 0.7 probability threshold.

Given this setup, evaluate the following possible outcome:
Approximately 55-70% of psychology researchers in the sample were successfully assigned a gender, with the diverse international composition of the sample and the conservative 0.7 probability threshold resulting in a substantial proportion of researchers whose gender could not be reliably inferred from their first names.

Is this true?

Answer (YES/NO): NO